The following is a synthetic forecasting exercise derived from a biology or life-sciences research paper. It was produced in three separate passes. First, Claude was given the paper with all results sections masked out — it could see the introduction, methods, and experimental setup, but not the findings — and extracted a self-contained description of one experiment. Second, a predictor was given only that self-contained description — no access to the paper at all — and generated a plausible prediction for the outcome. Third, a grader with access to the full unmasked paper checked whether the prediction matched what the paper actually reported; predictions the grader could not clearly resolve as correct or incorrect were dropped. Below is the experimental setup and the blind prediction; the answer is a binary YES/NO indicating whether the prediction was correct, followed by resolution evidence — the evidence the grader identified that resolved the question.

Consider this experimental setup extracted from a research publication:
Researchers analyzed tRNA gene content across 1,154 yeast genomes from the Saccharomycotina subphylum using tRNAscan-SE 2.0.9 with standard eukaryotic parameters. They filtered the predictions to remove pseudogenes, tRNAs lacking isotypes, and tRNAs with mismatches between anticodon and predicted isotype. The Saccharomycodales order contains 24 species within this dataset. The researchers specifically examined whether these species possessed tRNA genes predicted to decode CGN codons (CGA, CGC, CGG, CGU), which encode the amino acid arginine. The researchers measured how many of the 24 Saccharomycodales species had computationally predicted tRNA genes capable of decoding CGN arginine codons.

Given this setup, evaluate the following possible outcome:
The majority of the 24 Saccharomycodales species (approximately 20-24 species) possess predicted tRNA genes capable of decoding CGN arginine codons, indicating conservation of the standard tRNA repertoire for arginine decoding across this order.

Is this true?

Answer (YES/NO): NO